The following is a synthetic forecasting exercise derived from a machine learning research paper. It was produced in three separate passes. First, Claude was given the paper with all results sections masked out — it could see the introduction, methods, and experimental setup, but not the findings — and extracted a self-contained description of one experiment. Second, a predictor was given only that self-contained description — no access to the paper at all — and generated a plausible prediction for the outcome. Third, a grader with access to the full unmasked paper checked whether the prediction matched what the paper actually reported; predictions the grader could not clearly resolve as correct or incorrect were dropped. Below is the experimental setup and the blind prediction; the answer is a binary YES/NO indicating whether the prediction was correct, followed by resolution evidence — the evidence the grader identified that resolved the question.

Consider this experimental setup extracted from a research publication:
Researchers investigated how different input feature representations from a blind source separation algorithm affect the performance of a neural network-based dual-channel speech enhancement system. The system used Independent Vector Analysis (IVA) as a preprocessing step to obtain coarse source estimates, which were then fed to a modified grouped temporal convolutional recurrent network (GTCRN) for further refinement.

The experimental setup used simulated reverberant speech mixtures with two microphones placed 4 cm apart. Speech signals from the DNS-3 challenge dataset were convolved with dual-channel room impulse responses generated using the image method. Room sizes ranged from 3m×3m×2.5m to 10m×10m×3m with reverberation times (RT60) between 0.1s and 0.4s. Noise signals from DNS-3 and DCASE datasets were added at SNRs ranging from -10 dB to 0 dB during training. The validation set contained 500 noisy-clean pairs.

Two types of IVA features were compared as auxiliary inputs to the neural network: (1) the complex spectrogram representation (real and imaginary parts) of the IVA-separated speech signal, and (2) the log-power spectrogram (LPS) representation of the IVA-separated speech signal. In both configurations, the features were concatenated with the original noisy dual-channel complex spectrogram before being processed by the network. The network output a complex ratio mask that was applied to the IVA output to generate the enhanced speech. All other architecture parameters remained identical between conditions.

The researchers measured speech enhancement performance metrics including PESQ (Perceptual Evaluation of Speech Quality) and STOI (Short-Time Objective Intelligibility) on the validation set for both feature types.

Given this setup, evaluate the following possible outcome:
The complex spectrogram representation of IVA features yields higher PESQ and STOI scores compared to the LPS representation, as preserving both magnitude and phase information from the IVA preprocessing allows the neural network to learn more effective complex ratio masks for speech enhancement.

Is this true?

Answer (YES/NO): NO